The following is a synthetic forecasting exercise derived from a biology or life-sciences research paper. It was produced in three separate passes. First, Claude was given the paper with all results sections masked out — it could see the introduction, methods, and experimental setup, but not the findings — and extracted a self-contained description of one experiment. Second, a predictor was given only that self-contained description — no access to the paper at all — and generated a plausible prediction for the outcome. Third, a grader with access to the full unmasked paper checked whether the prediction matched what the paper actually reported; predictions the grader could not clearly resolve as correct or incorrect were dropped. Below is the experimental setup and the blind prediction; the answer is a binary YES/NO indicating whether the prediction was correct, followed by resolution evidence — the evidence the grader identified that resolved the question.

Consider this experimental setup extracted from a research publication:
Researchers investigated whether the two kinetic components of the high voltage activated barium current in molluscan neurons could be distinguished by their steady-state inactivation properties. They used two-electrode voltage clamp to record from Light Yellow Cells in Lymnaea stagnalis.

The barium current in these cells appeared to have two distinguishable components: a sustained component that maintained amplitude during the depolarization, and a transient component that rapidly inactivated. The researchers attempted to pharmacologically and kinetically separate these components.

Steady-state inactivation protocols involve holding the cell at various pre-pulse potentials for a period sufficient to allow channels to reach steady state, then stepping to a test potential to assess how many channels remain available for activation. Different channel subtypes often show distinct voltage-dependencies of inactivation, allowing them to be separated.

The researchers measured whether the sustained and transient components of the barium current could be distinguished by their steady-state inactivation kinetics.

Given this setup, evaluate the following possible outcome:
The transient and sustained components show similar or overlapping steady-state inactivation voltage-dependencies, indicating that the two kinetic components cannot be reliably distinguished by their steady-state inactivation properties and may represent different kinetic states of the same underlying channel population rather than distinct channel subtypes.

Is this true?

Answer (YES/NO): YES